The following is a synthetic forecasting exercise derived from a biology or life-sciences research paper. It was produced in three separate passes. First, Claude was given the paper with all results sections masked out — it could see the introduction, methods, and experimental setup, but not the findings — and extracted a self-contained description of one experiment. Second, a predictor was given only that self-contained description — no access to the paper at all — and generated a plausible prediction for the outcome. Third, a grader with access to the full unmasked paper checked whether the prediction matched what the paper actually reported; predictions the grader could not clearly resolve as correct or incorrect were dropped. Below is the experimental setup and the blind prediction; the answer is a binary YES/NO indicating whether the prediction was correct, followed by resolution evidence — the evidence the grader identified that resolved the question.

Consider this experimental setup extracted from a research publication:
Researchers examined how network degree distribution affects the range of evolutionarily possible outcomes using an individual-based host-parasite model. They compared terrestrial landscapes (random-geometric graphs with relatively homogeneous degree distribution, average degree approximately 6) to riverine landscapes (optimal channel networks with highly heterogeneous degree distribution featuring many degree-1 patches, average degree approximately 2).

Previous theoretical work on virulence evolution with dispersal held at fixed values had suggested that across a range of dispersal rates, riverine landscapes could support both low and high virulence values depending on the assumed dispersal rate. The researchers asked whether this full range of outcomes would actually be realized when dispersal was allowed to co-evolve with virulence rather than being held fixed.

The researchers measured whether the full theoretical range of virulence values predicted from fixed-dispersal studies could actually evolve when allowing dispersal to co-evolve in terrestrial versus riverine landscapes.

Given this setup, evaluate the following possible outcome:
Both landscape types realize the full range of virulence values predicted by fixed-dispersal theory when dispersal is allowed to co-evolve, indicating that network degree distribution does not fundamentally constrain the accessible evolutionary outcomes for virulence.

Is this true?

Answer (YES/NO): NO